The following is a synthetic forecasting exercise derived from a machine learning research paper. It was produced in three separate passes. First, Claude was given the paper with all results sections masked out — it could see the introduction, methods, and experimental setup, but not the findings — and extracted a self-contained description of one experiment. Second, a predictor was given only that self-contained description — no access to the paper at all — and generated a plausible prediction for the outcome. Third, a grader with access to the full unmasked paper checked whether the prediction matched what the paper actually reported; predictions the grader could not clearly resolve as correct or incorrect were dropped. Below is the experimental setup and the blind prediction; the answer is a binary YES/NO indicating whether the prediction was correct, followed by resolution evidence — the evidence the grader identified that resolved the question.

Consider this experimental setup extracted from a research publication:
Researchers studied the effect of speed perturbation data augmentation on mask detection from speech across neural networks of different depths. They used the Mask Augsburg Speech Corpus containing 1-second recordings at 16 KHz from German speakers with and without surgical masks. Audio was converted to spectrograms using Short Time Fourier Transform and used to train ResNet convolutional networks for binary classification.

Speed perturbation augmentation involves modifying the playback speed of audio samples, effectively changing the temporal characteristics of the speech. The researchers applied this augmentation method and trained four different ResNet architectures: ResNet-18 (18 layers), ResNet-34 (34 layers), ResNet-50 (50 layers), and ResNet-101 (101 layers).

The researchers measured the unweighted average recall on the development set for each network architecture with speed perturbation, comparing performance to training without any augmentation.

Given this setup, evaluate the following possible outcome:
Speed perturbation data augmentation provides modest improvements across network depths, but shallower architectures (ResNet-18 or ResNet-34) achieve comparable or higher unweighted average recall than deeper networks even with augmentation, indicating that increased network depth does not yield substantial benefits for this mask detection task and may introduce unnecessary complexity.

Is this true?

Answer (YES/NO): NO